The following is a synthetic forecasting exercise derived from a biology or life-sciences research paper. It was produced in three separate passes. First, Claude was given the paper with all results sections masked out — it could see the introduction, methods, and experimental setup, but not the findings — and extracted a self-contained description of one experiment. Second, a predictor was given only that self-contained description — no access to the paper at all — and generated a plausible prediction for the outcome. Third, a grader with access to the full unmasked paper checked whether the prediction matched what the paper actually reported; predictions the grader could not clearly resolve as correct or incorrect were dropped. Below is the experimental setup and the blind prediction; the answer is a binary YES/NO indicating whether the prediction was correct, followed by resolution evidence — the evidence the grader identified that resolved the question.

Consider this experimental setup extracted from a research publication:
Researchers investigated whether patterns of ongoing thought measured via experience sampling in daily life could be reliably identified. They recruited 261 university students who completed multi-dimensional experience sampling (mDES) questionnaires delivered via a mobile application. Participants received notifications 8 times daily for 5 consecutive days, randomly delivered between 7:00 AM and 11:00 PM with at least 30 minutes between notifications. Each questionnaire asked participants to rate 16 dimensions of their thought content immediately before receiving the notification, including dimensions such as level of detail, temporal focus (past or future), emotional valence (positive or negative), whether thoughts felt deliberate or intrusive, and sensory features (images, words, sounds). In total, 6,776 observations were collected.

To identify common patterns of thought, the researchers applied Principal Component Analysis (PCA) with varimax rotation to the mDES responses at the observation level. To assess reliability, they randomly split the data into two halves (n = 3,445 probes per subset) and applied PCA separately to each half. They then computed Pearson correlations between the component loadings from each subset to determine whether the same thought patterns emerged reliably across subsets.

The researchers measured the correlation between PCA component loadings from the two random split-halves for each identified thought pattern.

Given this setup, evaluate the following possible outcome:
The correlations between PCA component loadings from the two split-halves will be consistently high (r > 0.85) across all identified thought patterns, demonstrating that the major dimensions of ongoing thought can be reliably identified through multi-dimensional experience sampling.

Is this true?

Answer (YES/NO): YES